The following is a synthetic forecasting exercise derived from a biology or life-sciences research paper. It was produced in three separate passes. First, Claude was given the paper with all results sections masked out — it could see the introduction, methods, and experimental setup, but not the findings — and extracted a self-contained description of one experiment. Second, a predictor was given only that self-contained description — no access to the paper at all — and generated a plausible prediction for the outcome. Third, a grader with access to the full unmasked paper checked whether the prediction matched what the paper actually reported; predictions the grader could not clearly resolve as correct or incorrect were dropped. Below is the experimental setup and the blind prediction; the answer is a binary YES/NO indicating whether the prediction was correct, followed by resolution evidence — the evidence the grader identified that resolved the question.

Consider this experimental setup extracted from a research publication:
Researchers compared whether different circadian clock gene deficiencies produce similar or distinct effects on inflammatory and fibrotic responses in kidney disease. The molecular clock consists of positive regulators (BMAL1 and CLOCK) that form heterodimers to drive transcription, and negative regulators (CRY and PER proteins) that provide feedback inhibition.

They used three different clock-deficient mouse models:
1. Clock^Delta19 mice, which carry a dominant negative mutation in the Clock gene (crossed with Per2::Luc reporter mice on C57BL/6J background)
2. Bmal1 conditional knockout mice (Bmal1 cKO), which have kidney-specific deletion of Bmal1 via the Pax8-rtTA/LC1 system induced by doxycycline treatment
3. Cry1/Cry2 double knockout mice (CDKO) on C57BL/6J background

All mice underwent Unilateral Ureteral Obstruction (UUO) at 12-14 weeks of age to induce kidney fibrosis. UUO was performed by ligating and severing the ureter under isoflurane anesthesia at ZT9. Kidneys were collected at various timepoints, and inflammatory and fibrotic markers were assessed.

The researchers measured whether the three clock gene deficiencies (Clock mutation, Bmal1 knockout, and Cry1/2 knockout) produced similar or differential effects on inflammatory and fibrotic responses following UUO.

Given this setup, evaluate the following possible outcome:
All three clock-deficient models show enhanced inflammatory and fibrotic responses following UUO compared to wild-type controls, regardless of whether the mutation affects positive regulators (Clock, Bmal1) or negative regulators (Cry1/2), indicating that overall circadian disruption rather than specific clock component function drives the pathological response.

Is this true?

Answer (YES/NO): NO